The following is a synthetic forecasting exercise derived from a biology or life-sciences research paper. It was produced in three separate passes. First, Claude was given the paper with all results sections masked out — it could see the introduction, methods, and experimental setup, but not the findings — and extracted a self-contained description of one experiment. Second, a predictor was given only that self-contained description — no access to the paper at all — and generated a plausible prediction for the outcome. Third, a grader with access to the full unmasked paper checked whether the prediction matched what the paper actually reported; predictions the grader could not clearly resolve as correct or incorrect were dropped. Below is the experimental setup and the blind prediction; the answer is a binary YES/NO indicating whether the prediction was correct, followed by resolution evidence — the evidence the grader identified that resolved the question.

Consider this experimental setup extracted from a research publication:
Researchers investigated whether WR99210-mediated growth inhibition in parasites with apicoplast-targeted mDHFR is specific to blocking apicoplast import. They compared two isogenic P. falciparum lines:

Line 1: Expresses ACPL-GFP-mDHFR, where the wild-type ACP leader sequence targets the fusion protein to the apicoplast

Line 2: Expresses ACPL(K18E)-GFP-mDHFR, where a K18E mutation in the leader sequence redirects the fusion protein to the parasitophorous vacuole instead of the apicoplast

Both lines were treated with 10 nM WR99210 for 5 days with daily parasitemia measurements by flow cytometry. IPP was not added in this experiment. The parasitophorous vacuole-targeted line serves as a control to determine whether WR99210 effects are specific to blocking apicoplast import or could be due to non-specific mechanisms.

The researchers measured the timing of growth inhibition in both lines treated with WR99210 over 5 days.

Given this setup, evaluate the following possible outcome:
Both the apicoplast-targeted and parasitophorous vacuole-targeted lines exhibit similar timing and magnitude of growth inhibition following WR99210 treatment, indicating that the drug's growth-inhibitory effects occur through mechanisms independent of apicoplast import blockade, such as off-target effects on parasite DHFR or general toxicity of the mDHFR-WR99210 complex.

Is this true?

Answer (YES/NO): NO